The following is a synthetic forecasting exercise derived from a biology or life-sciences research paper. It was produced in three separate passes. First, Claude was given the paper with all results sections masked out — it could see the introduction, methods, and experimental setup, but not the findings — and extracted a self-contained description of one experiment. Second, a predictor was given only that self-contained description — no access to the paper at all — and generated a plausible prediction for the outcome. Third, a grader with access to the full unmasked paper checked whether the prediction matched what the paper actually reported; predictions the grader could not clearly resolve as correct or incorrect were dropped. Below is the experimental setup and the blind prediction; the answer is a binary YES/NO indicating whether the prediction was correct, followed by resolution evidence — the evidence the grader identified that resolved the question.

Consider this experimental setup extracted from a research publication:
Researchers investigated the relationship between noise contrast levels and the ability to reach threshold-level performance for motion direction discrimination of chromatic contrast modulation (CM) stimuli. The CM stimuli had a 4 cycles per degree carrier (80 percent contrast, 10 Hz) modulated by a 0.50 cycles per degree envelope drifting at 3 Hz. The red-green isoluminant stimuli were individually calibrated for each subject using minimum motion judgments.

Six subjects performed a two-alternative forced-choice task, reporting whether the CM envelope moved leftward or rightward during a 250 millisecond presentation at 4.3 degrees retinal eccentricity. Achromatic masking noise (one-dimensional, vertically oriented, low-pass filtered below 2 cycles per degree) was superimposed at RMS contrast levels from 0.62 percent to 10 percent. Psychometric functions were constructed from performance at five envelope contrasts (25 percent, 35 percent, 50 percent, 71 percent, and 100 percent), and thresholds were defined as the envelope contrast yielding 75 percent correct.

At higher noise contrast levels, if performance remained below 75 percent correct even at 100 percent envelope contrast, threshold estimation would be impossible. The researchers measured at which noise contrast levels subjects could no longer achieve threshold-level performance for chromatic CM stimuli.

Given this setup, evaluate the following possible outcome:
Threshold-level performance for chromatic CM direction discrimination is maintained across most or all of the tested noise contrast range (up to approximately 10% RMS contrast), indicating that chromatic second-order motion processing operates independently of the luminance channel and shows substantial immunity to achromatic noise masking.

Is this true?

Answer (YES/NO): NO